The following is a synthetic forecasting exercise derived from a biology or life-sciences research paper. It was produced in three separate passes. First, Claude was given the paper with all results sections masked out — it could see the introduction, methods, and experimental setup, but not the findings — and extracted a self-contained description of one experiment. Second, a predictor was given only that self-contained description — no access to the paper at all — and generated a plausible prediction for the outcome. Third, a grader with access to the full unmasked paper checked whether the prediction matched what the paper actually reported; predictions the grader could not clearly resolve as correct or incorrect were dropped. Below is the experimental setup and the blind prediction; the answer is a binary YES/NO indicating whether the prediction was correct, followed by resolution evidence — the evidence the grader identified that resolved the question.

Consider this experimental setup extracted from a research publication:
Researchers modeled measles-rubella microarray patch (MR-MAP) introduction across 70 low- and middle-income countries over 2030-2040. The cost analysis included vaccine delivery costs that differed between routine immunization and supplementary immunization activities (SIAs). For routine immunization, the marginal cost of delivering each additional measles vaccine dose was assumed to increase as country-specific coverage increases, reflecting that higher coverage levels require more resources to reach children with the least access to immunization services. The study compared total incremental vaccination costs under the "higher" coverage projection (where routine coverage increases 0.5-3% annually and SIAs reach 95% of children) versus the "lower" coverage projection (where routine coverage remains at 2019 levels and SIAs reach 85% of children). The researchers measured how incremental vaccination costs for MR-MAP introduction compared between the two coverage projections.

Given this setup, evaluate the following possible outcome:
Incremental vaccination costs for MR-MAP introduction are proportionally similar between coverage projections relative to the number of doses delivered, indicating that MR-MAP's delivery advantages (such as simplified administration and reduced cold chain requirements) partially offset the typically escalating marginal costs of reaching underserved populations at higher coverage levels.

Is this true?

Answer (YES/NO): NO